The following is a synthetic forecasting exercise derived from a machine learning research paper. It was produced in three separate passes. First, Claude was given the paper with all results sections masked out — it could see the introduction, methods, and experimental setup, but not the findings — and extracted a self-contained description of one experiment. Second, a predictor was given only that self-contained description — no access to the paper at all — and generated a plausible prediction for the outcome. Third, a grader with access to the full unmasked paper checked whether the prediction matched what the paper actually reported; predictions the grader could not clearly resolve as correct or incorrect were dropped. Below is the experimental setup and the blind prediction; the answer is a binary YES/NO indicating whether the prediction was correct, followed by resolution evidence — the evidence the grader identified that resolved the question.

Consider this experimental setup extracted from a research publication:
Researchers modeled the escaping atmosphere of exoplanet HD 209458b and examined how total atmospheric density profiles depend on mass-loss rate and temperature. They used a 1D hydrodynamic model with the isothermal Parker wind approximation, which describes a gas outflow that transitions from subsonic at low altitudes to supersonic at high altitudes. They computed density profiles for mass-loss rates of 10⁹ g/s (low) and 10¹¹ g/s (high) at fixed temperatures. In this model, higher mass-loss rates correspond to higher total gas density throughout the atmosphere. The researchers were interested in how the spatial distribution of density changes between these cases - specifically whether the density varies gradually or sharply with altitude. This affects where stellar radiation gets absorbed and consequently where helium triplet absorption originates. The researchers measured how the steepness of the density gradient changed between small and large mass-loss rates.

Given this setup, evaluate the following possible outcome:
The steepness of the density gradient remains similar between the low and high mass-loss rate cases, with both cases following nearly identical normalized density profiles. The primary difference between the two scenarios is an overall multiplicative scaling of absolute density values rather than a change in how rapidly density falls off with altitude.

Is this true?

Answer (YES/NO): NO